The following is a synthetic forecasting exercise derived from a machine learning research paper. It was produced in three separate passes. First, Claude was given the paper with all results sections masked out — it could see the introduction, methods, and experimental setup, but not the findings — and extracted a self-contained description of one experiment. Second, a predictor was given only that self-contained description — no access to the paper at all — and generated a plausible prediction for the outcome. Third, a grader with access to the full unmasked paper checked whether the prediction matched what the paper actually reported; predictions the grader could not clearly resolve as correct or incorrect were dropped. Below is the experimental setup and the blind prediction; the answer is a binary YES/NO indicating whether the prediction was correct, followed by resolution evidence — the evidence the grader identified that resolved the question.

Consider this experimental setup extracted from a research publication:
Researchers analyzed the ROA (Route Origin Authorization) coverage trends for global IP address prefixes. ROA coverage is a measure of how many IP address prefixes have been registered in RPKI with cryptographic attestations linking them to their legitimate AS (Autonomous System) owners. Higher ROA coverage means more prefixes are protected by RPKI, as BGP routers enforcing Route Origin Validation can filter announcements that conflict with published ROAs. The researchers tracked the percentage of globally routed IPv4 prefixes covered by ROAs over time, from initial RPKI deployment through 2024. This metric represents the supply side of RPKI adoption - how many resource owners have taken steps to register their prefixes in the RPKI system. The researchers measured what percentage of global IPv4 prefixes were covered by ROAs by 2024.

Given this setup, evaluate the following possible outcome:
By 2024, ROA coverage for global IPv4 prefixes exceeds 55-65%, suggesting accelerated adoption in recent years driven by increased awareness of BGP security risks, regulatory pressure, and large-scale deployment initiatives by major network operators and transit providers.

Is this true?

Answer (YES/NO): NO